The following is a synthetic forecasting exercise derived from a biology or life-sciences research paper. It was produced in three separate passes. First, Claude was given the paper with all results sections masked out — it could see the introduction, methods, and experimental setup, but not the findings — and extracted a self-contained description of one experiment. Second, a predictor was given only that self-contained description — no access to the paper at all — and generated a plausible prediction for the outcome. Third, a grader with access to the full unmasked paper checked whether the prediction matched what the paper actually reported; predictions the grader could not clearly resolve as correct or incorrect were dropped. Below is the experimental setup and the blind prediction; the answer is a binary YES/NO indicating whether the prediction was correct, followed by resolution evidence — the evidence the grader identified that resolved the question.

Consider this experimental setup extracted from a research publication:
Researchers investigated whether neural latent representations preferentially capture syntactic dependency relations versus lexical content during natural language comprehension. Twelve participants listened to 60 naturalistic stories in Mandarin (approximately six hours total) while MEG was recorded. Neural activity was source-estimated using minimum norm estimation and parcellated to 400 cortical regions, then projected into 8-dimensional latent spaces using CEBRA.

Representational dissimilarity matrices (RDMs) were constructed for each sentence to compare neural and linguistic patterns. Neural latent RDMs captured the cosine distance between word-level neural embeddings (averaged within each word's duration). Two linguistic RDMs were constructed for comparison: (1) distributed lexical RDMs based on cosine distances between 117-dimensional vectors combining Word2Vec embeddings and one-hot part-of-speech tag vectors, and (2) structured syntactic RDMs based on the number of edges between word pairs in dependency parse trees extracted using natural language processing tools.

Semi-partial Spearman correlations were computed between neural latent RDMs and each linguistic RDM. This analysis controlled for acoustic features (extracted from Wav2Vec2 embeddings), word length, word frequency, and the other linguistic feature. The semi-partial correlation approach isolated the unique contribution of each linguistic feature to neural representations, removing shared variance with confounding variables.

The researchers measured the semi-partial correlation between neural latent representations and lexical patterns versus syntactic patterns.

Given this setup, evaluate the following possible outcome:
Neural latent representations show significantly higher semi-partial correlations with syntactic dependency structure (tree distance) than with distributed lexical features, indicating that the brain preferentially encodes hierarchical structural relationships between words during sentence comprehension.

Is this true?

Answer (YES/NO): YES